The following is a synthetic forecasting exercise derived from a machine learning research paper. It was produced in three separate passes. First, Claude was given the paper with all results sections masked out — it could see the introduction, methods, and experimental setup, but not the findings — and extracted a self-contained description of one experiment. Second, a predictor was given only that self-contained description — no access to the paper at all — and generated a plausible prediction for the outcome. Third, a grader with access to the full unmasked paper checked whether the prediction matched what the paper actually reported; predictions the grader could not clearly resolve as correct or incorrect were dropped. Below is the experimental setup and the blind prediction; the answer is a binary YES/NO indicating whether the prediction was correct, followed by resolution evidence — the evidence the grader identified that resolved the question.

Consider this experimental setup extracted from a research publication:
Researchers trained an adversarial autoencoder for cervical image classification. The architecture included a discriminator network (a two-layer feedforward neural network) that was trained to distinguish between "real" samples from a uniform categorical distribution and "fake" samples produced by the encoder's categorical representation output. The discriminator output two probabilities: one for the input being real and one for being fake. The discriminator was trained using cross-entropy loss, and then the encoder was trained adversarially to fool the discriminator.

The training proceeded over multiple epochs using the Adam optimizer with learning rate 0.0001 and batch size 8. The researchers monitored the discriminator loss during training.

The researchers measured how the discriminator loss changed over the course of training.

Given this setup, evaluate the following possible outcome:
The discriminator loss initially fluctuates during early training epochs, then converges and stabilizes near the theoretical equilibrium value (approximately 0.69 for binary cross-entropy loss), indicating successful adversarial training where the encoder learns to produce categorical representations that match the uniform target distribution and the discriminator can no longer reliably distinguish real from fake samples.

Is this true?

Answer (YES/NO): NO